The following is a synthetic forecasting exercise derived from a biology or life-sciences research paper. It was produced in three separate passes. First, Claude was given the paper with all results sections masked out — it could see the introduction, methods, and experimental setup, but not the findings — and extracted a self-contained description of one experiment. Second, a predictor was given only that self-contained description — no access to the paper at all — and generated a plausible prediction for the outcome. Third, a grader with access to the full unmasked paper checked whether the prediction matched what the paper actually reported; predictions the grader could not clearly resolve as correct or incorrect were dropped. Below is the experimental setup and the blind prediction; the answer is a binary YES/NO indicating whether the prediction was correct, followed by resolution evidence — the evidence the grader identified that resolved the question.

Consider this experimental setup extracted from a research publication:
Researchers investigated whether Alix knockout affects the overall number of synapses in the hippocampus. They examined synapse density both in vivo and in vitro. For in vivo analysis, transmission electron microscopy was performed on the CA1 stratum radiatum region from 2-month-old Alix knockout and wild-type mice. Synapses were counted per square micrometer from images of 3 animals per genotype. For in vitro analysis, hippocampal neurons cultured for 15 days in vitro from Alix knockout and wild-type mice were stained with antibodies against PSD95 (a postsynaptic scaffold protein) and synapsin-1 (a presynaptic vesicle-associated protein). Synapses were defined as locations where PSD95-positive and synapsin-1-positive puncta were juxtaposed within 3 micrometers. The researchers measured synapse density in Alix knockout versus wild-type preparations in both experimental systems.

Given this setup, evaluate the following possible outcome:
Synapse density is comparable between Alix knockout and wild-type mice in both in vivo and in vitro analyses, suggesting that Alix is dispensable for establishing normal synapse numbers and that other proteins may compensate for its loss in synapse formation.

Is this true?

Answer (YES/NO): YES